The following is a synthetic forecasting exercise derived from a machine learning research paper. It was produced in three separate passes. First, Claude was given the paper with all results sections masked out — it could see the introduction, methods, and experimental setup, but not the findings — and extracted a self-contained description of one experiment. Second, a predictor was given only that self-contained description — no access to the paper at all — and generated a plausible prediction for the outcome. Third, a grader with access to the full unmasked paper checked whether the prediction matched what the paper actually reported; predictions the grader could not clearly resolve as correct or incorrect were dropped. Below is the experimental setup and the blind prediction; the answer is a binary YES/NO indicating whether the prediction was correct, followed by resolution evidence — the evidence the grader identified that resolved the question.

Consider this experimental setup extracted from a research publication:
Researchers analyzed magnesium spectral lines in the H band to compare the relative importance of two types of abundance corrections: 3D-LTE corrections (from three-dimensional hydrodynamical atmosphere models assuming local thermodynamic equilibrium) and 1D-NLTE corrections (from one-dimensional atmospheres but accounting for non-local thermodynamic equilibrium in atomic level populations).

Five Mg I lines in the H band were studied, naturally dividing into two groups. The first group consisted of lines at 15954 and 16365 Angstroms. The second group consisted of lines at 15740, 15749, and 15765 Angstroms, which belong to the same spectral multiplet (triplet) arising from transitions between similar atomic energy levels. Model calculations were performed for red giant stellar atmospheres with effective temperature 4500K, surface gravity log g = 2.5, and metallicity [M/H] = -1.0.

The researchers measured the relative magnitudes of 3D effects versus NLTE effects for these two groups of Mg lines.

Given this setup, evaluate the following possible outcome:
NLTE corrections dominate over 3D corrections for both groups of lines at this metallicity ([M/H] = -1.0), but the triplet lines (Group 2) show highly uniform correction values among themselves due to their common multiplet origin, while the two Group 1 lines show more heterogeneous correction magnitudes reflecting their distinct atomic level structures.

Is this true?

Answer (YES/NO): NO